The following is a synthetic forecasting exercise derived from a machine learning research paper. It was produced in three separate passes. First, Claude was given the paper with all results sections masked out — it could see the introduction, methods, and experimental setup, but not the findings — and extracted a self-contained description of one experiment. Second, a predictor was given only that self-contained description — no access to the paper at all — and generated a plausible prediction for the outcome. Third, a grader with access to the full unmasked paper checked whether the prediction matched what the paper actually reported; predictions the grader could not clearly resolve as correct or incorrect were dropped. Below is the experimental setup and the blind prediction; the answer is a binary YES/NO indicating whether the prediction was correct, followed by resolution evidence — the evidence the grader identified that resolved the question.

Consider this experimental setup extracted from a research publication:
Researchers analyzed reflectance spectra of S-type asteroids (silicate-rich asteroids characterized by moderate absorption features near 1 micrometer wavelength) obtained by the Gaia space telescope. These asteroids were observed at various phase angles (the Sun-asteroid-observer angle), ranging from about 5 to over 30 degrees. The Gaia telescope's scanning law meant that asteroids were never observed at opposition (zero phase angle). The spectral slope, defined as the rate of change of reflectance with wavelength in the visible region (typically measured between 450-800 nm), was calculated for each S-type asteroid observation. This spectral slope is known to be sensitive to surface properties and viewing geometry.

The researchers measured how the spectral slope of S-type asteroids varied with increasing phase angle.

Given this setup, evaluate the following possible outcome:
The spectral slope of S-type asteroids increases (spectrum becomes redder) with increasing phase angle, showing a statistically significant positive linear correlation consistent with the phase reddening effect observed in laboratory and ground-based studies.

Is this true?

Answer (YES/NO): YES